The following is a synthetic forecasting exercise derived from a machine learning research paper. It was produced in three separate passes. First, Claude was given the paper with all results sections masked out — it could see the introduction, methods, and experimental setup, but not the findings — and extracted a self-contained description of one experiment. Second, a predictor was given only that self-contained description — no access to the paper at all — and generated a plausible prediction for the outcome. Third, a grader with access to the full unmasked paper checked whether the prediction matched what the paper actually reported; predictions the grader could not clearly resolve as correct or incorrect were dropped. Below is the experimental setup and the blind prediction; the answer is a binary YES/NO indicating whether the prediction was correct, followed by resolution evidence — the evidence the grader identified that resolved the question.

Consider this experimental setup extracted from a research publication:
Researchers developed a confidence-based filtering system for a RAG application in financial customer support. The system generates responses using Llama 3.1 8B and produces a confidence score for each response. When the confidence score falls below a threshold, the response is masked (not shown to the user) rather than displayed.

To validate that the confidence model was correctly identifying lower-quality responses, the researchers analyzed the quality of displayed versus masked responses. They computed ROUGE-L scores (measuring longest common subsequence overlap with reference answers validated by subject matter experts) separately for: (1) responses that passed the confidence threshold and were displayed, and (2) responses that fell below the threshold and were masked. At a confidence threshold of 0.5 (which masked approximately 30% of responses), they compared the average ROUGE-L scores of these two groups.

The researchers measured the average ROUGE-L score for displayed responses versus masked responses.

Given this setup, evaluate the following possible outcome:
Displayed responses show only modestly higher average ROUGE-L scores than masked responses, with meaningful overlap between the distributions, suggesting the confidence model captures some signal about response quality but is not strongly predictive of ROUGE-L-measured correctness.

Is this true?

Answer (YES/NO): YES